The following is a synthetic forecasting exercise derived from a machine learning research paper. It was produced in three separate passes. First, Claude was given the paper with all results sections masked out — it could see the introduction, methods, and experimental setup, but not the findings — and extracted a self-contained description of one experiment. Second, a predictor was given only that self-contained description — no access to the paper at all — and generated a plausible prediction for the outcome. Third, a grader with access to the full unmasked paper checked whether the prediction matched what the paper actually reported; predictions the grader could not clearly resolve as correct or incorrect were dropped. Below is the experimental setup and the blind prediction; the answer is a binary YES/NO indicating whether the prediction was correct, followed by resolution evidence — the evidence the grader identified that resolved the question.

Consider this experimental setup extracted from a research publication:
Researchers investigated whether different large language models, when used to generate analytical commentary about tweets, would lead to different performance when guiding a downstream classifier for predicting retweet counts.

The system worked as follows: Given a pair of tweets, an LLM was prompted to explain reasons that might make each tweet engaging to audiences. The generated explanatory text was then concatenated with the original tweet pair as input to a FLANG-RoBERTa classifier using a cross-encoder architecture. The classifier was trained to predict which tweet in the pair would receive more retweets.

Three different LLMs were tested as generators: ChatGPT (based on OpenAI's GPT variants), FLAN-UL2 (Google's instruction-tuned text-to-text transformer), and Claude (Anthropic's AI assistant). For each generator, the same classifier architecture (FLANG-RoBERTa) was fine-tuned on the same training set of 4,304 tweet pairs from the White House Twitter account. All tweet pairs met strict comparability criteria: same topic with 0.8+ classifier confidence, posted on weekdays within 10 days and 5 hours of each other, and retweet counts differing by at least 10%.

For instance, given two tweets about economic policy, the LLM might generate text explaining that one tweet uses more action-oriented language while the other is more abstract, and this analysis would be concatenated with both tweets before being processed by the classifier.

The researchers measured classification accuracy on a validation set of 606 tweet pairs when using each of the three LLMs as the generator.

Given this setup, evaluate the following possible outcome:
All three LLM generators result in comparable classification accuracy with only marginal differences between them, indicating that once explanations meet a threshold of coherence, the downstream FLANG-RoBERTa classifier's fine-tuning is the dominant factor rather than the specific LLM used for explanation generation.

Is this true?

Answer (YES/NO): NO